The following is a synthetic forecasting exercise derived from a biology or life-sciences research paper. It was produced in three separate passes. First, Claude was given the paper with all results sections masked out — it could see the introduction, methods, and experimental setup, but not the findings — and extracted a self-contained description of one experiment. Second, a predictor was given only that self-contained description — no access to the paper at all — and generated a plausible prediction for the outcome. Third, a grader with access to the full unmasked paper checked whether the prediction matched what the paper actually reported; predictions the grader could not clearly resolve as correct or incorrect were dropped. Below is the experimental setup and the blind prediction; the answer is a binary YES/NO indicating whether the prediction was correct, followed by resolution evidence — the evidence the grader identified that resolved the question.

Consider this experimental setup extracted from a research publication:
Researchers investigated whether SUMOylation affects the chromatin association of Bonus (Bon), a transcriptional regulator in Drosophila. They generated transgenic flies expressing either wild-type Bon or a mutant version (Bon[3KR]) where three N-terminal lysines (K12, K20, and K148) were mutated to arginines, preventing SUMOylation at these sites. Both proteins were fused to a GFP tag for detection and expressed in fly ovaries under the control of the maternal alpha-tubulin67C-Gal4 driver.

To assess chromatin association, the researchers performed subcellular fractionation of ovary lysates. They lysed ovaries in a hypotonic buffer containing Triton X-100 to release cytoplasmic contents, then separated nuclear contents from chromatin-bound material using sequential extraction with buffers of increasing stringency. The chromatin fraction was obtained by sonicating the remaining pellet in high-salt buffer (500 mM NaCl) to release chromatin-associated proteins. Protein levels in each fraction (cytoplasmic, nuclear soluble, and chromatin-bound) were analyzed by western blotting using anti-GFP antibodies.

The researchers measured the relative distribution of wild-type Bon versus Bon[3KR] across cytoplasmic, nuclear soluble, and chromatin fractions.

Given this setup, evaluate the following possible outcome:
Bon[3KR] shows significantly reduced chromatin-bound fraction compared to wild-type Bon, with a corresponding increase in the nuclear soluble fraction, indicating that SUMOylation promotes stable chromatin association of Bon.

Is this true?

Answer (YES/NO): YES